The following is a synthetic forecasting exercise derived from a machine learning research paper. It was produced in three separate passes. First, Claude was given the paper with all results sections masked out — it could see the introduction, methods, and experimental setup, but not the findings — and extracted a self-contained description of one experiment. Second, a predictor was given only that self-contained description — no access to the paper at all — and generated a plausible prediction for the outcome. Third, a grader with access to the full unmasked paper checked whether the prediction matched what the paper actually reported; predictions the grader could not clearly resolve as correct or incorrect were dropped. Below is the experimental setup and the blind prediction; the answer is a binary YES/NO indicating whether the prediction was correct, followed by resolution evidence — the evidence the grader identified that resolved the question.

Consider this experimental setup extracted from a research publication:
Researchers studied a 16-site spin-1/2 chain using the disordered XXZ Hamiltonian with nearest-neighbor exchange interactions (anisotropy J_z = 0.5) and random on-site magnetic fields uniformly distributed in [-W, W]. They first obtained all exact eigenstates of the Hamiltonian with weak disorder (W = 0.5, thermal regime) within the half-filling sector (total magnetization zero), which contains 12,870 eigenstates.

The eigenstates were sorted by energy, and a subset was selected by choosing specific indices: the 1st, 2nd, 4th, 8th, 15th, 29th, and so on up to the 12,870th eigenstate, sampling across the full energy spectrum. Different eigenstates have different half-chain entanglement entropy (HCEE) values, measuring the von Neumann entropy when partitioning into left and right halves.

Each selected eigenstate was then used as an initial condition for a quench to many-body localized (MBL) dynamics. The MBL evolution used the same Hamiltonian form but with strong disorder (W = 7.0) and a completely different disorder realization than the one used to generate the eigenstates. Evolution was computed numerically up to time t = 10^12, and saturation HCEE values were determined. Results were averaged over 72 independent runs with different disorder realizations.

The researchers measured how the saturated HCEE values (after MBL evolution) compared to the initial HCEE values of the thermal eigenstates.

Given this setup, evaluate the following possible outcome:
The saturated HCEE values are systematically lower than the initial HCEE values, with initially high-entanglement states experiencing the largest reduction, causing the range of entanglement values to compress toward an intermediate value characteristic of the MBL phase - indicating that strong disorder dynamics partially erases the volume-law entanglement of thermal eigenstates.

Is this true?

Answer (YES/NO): NO